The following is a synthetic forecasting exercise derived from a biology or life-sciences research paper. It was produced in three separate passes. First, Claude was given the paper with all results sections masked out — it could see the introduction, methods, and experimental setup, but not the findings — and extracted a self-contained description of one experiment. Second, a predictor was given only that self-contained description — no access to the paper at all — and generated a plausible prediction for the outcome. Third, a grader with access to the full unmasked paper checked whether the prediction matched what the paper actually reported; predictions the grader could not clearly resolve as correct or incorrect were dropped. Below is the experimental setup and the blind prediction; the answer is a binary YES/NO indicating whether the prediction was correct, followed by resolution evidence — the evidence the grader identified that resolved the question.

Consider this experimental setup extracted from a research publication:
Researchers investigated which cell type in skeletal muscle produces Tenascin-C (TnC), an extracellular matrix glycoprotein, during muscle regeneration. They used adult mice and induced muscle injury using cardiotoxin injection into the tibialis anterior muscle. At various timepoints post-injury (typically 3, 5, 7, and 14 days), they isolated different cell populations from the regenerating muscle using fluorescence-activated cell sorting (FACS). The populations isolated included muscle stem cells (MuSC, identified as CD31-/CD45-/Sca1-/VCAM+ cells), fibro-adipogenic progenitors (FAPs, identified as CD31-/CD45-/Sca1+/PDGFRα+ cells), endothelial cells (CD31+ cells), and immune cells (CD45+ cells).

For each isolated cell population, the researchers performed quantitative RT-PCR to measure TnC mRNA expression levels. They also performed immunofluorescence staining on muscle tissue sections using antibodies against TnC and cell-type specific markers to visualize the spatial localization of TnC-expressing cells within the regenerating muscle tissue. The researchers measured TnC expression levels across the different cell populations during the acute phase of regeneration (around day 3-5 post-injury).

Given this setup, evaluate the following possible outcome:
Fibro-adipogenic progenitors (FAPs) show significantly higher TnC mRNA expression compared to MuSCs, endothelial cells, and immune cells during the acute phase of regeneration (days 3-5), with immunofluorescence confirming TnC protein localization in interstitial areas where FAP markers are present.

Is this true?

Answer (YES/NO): NO